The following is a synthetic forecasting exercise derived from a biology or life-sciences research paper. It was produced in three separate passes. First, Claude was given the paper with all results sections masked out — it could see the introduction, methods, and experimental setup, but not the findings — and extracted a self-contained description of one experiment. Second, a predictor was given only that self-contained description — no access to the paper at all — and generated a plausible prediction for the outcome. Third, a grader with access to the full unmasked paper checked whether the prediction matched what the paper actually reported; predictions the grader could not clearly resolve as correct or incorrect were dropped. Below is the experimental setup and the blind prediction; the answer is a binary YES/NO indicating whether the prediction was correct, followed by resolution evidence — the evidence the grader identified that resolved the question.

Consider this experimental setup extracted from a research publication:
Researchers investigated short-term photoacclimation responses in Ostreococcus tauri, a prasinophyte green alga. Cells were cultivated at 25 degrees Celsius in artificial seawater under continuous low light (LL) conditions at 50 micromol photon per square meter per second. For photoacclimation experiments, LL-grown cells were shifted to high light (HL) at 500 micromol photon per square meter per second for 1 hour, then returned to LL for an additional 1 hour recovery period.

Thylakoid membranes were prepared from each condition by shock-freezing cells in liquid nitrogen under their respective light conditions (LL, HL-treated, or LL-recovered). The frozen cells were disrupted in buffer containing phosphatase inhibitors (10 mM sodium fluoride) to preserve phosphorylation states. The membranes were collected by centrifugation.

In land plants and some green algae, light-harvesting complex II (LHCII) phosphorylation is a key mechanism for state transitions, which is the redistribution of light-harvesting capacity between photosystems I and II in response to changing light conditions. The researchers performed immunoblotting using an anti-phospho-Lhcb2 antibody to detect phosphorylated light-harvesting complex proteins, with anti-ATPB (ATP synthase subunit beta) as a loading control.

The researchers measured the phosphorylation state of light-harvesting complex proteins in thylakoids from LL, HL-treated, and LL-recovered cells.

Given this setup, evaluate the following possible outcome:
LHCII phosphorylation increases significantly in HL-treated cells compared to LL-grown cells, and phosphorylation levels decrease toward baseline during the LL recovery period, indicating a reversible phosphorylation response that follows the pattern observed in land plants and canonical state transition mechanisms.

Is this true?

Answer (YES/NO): NO